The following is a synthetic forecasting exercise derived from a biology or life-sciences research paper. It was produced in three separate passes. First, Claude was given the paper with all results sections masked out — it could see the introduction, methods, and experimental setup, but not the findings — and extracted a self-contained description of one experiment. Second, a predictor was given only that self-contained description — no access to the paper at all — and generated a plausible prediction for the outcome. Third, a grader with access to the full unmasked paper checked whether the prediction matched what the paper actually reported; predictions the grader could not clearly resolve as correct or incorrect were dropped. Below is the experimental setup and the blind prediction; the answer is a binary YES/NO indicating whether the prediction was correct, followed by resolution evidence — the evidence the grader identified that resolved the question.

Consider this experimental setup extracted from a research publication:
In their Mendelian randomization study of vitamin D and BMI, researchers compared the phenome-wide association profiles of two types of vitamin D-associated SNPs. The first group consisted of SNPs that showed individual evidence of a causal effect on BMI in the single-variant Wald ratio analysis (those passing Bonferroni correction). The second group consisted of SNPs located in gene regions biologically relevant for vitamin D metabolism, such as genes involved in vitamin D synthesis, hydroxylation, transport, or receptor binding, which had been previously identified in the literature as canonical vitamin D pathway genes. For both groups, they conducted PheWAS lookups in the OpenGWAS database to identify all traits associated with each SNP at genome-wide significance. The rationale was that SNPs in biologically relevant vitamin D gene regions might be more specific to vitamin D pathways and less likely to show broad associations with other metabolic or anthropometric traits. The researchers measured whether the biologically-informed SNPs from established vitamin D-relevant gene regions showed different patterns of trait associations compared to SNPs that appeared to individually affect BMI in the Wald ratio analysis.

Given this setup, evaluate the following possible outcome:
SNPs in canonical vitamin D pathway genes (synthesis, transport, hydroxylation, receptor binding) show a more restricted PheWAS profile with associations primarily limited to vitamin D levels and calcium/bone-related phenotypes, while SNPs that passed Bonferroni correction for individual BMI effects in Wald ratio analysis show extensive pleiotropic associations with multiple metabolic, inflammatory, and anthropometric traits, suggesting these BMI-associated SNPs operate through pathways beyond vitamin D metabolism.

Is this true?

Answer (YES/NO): YES